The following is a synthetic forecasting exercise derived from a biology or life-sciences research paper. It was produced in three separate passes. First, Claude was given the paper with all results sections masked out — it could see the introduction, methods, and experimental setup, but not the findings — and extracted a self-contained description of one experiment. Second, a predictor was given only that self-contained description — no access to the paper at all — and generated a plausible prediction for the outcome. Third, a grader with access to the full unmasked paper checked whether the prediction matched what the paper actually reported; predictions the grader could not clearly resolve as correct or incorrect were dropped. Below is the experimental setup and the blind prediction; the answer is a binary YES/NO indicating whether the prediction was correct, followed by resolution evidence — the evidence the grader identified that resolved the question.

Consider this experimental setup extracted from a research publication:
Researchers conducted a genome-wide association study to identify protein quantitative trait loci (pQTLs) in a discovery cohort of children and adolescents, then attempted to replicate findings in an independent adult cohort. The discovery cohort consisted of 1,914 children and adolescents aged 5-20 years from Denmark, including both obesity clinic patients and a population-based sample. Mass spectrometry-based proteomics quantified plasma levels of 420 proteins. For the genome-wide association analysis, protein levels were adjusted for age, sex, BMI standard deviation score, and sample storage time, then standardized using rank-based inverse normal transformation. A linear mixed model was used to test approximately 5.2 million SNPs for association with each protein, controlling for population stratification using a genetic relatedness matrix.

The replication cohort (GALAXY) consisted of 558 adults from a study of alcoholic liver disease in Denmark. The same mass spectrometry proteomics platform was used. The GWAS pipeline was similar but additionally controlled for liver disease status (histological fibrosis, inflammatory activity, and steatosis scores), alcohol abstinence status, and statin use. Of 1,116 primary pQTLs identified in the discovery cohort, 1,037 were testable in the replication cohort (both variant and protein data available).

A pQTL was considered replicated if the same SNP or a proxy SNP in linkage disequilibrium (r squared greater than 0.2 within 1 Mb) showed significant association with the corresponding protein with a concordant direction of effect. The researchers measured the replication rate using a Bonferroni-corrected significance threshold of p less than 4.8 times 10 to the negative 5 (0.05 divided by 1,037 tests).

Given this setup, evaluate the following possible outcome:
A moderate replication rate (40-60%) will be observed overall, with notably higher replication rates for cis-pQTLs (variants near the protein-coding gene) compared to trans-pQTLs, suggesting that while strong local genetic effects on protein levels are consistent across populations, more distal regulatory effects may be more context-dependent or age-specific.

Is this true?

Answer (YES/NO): YES